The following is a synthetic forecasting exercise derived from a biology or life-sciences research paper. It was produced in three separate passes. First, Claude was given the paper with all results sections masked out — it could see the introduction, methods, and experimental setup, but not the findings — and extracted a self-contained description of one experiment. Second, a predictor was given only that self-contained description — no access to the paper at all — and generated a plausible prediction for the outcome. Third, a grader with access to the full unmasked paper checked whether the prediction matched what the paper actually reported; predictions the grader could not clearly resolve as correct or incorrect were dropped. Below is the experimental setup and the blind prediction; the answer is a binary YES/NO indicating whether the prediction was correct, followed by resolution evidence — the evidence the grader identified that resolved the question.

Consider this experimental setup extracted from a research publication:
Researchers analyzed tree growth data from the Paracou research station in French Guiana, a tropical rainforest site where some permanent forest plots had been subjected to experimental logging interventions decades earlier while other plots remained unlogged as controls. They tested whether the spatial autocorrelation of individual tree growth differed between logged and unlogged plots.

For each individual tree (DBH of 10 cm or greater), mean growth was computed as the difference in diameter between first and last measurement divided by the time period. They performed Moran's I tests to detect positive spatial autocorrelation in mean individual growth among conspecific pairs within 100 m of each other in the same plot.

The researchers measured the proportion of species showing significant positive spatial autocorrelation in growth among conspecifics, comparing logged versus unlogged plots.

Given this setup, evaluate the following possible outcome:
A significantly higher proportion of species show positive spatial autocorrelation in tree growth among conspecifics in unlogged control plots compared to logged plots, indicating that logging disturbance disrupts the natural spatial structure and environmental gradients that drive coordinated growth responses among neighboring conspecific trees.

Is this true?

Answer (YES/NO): NO